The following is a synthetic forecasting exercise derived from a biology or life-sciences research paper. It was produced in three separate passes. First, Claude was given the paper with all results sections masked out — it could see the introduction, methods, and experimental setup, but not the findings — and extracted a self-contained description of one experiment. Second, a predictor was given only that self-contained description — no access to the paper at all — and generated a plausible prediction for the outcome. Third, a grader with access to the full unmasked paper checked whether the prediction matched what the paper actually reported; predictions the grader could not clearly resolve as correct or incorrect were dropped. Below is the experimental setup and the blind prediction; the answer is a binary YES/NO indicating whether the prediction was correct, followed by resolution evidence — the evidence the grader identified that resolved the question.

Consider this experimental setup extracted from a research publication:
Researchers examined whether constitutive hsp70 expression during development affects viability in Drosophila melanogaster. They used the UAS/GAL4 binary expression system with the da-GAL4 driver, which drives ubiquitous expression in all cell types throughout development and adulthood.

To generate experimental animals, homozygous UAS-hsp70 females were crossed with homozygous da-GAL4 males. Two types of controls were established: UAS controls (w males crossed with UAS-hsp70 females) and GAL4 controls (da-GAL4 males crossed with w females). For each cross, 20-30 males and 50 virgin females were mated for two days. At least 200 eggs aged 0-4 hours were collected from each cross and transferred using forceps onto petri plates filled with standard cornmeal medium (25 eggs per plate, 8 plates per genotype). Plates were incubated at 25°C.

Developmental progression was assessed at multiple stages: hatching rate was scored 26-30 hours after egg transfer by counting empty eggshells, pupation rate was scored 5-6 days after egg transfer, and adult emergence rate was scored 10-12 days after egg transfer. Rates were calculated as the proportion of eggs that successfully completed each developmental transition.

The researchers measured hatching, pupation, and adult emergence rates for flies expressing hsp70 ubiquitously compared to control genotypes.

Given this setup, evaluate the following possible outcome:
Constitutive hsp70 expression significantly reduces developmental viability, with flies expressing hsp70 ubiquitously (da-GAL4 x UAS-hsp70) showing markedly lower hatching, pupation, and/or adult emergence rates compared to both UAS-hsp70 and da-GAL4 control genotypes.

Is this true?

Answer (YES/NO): NO